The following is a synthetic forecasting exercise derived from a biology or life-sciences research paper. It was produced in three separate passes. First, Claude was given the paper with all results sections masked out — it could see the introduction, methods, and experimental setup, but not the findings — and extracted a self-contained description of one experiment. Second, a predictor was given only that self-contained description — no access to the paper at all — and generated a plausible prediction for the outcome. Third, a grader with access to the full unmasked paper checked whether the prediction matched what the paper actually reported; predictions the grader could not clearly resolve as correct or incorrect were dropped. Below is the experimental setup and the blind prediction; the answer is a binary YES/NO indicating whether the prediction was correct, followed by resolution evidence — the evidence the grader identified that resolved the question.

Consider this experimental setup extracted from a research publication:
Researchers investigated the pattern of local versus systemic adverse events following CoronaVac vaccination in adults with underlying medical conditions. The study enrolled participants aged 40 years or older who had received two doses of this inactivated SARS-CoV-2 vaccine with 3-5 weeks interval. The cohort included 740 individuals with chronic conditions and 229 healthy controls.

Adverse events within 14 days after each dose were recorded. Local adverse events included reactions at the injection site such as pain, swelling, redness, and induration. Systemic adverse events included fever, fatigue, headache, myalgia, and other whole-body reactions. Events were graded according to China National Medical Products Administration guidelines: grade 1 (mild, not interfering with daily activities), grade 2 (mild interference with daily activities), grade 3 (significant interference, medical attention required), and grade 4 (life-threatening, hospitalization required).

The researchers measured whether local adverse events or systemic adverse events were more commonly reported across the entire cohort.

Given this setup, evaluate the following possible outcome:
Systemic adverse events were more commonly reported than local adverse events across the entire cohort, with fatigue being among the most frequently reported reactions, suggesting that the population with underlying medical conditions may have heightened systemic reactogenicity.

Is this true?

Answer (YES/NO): NO